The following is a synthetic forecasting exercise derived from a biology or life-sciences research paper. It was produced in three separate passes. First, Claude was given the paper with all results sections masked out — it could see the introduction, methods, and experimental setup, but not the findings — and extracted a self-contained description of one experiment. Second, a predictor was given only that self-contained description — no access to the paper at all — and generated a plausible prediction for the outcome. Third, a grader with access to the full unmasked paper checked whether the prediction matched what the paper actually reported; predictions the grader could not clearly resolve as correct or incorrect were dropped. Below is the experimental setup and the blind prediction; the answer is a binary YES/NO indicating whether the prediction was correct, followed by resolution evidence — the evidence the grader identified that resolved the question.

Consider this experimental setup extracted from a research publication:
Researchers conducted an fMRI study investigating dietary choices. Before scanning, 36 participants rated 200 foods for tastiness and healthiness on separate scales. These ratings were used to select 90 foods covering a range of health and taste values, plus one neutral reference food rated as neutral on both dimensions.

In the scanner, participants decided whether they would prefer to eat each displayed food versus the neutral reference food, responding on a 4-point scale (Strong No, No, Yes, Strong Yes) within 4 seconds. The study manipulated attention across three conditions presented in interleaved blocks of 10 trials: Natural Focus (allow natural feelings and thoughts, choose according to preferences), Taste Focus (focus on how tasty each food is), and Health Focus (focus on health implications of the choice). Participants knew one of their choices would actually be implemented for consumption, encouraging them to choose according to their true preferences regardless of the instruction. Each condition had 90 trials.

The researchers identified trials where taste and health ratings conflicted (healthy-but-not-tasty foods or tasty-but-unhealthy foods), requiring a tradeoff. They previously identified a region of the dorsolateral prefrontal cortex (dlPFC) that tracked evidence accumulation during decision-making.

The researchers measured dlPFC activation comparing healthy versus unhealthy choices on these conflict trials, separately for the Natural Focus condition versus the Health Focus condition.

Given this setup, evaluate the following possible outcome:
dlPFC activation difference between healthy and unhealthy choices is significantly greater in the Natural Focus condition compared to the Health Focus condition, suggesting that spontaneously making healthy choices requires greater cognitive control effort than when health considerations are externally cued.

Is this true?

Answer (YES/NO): YES